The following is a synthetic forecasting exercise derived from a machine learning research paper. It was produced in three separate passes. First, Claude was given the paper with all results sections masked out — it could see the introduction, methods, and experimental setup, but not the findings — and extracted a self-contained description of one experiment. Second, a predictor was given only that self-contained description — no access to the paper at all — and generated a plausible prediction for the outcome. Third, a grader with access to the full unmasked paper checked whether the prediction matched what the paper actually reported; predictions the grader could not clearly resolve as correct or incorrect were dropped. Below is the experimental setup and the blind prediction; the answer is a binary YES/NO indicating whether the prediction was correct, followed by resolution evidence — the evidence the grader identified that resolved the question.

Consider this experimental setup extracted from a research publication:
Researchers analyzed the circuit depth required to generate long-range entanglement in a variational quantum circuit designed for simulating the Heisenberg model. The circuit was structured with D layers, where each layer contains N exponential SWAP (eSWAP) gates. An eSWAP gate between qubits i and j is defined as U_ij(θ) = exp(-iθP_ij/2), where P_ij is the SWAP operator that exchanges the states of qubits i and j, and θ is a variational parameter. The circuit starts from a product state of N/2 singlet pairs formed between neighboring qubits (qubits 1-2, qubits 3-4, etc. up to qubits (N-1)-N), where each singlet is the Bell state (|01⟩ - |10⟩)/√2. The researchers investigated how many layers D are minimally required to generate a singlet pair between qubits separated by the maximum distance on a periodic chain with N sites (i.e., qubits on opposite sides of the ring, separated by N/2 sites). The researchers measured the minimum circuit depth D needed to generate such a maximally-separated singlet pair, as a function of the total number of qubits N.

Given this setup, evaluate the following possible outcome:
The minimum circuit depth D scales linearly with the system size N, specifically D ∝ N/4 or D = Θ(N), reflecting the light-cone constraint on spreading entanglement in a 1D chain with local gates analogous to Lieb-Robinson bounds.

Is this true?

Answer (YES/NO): YES